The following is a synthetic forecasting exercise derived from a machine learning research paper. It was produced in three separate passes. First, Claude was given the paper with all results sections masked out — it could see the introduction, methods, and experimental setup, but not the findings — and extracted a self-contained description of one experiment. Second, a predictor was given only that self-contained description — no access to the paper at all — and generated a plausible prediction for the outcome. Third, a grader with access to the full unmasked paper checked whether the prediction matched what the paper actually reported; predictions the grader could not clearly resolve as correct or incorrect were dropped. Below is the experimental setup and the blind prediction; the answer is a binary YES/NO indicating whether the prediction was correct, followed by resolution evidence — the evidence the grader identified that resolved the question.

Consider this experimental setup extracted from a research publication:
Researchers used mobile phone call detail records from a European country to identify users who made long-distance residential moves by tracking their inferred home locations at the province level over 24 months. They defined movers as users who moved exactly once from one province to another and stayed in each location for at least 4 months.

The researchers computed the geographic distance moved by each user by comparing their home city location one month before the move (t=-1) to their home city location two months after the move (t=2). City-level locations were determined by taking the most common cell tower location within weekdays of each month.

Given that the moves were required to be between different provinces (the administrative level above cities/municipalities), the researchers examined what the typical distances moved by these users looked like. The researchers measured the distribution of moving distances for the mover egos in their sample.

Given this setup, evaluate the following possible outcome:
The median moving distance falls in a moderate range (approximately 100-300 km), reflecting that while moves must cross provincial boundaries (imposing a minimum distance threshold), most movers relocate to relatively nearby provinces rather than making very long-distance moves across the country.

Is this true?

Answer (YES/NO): YES